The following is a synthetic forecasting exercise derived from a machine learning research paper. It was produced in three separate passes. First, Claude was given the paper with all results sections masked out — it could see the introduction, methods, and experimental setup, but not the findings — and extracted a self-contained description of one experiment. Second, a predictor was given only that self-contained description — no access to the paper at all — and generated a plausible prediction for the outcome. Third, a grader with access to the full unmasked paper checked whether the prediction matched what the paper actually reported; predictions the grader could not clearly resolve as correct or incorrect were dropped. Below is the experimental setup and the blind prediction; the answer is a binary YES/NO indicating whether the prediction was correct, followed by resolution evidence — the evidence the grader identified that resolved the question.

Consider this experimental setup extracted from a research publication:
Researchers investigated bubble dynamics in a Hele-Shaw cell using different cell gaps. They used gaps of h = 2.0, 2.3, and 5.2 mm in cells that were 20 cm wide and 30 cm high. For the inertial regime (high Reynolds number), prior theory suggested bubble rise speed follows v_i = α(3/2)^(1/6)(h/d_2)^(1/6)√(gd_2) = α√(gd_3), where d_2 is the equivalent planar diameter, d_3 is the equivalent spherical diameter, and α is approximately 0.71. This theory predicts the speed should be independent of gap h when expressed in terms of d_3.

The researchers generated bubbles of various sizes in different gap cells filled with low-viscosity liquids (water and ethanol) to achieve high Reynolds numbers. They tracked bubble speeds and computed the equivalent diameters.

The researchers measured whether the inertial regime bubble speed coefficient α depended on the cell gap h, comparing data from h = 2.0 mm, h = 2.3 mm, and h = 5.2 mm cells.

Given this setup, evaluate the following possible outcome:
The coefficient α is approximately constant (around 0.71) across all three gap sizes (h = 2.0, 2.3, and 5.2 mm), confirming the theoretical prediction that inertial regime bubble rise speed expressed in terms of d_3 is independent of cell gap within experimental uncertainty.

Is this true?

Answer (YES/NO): YES